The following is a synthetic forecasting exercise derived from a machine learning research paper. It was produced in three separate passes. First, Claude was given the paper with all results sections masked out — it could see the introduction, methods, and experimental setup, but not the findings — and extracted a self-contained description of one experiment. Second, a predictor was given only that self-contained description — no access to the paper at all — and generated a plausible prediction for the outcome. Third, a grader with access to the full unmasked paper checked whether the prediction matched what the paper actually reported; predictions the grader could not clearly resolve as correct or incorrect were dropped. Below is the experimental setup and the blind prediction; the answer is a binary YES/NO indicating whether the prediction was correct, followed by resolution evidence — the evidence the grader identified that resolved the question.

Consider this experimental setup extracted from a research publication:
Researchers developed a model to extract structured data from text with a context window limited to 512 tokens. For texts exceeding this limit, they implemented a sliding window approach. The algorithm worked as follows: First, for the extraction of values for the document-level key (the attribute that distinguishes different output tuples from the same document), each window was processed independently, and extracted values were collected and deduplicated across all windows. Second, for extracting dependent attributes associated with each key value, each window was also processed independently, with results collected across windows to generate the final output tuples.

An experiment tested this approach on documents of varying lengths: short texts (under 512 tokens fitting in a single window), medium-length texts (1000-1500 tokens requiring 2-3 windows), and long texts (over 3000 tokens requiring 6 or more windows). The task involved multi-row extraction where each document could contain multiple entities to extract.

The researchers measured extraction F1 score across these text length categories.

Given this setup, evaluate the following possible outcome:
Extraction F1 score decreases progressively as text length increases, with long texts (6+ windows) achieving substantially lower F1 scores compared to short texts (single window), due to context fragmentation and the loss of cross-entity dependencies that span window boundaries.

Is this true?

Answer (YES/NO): NO